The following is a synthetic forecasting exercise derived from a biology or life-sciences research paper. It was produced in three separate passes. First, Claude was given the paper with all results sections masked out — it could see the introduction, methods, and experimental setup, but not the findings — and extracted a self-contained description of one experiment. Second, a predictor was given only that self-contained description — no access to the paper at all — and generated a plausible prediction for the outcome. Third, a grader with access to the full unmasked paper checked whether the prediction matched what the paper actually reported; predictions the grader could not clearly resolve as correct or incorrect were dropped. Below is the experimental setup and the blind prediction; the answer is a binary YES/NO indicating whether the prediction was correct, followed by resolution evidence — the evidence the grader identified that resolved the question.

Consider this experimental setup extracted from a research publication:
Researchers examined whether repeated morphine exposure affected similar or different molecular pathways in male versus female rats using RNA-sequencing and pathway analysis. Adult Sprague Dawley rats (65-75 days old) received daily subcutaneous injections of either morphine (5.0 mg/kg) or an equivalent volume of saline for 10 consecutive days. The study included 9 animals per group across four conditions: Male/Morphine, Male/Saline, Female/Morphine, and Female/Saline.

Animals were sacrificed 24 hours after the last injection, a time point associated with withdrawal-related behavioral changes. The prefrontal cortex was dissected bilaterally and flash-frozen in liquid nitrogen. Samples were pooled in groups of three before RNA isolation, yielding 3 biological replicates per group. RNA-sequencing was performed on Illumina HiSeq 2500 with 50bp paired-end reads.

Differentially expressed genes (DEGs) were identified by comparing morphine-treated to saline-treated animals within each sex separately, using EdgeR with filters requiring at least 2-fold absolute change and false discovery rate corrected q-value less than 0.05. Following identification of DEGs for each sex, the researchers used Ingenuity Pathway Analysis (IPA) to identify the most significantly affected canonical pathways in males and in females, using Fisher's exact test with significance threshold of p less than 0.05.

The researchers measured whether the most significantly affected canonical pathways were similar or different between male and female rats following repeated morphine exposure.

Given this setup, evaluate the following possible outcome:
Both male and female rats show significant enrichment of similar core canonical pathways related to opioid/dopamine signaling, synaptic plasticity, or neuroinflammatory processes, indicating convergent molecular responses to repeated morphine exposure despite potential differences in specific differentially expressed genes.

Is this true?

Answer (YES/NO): YES